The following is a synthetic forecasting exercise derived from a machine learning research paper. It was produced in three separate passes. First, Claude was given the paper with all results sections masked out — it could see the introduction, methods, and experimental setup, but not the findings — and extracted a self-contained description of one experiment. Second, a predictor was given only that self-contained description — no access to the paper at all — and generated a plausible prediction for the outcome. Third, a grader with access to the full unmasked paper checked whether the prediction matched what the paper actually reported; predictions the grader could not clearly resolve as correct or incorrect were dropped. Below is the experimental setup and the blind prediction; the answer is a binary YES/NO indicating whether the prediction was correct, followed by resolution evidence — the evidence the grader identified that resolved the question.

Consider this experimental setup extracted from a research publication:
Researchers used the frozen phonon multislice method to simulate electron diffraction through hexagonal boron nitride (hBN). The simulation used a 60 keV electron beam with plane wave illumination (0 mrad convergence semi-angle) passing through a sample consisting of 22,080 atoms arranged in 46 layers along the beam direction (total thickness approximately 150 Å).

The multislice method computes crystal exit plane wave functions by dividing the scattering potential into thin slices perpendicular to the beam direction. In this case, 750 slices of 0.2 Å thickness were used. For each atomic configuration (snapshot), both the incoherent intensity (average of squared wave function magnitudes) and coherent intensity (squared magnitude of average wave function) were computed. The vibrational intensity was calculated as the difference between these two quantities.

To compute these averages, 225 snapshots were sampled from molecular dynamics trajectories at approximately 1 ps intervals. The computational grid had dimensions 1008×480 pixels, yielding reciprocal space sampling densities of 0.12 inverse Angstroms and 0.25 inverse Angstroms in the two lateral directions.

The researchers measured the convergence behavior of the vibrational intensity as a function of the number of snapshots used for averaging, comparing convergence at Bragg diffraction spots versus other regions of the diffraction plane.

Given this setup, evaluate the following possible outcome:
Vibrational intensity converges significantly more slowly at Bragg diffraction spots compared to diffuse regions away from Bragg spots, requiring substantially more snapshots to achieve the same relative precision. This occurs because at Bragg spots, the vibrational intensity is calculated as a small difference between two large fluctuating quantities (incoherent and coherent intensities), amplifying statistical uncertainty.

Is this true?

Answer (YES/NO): YES